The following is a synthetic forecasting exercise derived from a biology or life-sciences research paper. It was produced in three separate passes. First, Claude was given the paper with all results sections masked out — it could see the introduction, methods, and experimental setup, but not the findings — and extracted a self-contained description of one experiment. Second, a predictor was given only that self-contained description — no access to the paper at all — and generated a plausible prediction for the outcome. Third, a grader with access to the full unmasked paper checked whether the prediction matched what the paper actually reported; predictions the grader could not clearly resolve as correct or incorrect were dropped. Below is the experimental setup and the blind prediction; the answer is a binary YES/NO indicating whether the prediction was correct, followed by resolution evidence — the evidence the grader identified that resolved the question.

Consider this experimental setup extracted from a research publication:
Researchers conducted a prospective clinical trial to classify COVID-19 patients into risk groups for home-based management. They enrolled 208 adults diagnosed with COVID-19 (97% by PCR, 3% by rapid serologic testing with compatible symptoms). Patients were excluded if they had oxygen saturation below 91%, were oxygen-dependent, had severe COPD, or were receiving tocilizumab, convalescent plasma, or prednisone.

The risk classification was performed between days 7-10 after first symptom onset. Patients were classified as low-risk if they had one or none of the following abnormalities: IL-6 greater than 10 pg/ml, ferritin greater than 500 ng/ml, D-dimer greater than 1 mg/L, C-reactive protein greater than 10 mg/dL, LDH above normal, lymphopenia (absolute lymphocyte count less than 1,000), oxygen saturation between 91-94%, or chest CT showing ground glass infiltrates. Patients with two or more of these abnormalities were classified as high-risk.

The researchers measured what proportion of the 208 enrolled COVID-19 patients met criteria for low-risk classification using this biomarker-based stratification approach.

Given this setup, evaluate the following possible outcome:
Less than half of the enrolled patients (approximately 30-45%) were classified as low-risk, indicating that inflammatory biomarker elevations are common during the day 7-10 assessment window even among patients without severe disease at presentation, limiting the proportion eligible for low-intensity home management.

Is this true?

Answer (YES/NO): NO